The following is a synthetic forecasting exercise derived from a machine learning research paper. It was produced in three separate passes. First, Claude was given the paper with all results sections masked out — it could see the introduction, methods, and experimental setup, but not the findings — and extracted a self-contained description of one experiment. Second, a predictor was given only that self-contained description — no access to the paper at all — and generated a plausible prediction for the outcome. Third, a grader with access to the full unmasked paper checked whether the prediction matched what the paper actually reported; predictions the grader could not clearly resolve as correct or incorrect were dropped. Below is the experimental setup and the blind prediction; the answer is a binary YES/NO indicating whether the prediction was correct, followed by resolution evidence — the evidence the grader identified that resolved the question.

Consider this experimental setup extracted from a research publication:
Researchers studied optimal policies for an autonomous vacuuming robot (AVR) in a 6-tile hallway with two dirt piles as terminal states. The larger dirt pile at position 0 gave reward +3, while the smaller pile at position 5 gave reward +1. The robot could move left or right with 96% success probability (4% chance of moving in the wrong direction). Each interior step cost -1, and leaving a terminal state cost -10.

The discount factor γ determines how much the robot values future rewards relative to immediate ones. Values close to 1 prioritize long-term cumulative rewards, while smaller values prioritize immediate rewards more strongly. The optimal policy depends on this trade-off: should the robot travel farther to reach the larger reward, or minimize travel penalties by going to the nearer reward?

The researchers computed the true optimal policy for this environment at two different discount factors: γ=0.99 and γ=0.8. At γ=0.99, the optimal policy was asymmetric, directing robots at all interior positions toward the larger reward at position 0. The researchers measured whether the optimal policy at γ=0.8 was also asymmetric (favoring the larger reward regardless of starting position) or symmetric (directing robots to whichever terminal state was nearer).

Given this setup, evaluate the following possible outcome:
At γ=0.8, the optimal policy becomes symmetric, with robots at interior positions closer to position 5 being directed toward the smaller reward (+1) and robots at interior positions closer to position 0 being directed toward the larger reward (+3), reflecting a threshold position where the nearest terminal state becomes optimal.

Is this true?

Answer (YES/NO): NO